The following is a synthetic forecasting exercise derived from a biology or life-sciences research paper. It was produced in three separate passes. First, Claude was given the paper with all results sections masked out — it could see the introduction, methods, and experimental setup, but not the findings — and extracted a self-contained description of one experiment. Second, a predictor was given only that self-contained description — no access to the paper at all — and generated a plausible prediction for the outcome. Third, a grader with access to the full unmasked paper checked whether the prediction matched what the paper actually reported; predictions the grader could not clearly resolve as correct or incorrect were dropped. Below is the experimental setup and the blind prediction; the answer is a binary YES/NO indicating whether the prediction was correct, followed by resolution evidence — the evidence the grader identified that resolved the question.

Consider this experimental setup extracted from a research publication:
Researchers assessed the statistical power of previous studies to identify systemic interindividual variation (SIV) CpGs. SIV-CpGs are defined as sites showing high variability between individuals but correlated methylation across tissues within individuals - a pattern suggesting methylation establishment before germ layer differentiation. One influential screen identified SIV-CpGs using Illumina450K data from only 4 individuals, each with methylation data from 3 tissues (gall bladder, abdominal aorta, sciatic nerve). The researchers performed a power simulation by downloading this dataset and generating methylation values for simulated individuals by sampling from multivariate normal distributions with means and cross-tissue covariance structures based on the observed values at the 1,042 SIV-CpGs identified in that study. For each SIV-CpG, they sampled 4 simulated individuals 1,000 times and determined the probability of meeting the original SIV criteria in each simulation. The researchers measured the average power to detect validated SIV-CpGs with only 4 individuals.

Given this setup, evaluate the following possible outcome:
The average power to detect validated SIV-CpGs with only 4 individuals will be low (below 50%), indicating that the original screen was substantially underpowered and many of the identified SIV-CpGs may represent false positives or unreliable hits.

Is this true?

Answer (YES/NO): NO